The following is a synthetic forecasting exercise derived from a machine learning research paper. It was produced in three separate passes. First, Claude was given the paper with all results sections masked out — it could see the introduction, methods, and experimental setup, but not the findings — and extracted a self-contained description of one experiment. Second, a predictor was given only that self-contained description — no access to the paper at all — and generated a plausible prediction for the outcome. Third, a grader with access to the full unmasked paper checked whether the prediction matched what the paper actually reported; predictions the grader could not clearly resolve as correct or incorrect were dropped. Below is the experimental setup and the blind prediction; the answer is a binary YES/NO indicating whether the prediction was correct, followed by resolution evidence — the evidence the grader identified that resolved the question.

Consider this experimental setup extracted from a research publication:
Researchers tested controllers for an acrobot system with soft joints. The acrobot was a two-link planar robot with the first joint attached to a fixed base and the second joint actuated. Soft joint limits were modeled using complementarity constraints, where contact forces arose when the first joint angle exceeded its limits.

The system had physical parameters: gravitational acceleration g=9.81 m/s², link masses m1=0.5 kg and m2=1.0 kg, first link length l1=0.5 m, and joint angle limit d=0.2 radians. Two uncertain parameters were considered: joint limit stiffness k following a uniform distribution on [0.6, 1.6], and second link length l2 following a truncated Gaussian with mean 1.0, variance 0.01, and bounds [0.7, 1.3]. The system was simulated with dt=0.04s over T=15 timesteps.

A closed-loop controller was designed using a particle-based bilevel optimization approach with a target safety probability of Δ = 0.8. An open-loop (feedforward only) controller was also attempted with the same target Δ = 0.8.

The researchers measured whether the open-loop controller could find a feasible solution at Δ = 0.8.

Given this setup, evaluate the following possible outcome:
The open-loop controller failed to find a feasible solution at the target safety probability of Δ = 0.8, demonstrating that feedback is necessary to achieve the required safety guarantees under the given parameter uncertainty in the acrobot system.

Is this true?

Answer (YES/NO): YES